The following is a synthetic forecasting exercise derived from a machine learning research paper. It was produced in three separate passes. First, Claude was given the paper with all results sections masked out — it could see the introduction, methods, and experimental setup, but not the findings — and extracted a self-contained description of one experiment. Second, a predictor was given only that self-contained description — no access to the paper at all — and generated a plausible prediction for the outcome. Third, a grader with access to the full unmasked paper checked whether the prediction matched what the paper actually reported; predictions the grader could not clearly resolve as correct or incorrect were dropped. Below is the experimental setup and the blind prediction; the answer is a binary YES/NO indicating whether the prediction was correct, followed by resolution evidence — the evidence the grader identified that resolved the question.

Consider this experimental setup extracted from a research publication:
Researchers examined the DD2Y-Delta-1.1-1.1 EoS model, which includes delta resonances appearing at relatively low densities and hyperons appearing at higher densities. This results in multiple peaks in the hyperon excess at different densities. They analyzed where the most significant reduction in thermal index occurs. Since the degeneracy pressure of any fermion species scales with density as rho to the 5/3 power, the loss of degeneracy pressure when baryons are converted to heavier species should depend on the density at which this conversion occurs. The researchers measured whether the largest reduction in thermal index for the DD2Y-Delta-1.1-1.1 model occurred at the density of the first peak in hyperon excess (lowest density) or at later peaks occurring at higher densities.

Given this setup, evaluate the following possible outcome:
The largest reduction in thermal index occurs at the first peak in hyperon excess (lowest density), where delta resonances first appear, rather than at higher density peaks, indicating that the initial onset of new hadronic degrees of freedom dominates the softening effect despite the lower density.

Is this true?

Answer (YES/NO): NO